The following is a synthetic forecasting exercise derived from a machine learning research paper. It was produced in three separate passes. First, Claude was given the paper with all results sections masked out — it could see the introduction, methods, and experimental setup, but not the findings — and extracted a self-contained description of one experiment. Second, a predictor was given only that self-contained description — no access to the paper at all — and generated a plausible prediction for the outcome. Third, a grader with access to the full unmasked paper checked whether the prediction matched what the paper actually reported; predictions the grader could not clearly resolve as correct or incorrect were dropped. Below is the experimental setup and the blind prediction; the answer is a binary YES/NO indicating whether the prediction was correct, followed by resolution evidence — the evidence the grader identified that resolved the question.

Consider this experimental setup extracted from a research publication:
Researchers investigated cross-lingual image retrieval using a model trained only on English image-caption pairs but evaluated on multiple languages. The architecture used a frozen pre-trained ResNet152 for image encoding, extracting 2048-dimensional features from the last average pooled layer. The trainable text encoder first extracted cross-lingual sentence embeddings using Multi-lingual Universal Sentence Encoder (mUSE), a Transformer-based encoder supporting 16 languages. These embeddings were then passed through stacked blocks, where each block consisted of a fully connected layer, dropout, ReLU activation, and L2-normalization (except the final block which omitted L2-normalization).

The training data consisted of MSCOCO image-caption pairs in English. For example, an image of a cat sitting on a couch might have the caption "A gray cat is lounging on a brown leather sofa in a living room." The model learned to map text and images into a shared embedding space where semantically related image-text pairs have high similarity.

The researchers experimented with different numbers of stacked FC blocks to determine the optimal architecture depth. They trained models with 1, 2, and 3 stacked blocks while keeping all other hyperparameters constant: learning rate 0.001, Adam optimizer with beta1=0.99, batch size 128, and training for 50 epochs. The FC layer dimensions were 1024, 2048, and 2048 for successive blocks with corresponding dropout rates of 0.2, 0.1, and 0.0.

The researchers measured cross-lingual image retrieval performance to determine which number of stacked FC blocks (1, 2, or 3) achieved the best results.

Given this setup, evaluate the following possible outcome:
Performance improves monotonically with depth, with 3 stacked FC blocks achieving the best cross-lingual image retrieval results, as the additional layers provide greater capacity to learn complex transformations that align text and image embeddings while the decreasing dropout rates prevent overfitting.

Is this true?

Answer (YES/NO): NO